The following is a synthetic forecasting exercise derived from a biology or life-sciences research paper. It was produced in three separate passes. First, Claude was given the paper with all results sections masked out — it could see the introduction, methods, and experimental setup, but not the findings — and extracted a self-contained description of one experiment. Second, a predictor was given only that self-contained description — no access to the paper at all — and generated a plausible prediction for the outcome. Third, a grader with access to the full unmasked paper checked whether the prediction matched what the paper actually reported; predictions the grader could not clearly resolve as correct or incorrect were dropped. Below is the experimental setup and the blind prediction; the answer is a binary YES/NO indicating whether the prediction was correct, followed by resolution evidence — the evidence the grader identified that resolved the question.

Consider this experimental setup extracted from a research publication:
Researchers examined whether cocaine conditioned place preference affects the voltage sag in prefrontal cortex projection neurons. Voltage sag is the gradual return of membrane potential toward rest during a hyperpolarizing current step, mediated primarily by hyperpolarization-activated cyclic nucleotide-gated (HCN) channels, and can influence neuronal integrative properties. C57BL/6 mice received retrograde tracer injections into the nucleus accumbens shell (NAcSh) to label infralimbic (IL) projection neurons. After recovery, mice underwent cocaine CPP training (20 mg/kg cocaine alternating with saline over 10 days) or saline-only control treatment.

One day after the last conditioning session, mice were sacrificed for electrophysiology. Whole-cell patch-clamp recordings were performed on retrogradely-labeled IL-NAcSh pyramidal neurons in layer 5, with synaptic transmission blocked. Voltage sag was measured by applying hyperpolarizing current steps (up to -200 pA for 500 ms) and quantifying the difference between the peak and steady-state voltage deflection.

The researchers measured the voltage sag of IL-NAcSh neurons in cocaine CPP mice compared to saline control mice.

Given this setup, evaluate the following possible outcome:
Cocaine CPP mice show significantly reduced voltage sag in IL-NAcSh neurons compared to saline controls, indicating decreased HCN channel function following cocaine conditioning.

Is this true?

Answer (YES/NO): NO